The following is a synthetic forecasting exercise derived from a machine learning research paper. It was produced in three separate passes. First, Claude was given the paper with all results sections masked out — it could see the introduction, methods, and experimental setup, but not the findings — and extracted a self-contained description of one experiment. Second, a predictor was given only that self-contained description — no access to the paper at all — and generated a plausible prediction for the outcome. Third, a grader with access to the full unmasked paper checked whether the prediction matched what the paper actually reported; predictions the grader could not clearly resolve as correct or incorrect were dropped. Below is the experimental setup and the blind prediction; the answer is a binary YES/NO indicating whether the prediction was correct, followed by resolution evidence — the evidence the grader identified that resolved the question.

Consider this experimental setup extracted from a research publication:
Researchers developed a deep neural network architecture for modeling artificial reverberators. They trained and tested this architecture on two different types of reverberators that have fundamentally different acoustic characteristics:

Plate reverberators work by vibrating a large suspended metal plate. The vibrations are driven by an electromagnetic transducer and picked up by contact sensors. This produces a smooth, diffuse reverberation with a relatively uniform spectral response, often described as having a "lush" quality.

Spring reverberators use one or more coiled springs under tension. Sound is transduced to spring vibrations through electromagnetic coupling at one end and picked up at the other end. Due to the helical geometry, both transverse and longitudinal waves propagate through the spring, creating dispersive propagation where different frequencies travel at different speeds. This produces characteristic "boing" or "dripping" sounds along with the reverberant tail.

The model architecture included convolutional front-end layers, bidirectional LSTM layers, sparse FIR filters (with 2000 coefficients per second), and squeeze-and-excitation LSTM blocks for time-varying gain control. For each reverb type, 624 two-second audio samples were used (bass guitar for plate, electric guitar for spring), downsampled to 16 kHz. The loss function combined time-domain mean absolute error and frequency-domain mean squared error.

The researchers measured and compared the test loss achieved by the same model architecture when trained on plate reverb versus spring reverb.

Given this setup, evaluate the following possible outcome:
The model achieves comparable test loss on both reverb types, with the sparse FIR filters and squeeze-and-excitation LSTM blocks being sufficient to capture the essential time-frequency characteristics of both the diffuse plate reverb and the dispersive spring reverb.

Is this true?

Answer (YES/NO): NO